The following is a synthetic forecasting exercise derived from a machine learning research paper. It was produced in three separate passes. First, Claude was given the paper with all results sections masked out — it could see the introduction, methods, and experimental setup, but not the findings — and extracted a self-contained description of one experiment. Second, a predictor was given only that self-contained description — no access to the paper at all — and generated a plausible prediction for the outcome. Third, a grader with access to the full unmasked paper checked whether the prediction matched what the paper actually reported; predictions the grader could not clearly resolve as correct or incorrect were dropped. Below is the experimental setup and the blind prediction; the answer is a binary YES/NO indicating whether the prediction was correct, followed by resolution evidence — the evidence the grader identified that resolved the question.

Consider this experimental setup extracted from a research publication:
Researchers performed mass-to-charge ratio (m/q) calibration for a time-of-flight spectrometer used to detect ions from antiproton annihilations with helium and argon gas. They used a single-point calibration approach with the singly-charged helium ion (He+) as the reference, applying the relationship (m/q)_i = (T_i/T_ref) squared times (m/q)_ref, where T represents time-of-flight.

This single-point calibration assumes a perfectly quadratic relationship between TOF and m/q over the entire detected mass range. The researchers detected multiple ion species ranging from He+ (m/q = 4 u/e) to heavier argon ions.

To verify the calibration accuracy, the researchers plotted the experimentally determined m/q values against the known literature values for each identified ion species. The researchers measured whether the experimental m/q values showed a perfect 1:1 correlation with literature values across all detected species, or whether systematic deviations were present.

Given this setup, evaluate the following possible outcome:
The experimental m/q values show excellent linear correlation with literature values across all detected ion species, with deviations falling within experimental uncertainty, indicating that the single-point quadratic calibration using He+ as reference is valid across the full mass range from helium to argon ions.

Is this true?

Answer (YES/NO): NO